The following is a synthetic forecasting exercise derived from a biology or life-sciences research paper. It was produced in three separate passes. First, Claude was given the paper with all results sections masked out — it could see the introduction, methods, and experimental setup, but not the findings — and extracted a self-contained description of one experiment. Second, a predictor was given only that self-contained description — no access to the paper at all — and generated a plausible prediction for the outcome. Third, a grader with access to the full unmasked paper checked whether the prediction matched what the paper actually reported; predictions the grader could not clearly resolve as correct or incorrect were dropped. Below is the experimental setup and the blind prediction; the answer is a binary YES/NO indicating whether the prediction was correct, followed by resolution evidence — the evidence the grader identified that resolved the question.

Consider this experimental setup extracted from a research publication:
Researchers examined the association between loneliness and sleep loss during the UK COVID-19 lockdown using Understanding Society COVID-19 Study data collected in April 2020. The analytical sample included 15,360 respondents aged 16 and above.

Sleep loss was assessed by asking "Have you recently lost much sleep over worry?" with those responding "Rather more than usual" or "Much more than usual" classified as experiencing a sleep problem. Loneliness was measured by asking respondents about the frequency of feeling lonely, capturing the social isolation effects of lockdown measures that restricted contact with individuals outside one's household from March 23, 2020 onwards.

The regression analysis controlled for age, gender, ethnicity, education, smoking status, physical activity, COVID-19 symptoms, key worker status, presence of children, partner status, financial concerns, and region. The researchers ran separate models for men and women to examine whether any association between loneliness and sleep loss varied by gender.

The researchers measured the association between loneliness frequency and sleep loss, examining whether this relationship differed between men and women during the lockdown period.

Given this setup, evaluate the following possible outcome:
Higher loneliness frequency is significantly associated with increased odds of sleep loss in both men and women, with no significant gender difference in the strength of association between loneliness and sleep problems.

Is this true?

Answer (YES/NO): YES